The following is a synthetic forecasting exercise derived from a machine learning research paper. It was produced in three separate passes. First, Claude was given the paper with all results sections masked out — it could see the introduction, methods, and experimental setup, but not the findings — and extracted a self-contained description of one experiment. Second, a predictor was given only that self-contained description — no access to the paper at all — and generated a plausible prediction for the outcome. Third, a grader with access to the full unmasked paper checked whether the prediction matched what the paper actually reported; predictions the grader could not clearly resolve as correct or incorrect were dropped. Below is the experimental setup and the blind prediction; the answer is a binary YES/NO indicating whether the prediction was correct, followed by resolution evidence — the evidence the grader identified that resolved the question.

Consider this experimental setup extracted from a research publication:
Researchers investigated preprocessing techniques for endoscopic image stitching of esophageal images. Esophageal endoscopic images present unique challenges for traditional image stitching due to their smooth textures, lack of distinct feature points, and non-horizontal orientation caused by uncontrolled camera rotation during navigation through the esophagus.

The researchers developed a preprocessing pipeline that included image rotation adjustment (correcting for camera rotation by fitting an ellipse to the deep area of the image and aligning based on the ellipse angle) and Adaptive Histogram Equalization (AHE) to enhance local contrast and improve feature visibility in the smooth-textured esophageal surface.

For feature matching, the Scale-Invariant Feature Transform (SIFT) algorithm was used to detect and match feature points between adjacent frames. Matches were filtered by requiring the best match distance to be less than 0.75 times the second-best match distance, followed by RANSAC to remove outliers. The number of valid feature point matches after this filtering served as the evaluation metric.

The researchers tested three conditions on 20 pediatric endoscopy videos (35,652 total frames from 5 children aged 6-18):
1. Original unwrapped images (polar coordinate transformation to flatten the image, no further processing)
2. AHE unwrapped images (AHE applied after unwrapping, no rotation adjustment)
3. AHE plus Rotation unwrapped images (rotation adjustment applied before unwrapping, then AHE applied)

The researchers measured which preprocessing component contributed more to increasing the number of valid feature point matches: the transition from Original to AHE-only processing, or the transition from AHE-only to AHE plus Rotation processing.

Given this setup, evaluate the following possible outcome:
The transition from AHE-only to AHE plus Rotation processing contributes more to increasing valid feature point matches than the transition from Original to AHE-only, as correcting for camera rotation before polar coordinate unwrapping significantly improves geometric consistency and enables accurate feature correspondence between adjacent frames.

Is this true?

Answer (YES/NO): NO